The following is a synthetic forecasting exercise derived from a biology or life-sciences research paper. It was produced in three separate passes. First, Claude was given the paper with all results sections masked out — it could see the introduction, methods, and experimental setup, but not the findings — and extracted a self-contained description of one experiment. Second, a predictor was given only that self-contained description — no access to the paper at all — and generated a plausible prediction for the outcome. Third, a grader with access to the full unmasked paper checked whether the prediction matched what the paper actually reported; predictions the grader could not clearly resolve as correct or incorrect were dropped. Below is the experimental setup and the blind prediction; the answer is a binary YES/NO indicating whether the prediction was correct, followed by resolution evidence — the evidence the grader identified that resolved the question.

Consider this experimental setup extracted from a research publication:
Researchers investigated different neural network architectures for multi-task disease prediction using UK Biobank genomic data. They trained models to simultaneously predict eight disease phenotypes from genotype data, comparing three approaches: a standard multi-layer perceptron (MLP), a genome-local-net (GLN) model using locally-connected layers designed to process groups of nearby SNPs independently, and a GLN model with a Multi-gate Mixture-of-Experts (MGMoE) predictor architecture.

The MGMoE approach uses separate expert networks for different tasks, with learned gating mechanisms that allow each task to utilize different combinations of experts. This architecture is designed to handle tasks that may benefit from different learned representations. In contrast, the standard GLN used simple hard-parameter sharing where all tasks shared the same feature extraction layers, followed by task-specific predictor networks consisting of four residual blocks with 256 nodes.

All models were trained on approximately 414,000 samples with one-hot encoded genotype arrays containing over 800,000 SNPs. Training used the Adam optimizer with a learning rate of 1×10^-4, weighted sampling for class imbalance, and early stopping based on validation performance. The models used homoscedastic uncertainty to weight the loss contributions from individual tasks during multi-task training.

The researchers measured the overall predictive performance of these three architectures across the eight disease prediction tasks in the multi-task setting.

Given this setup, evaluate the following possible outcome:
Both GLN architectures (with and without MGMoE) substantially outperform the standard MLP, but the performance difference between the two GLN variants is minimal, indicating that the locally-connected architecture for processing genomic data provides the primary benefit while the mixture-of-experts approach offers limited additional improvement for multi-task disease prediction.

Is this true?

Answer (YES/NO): NO